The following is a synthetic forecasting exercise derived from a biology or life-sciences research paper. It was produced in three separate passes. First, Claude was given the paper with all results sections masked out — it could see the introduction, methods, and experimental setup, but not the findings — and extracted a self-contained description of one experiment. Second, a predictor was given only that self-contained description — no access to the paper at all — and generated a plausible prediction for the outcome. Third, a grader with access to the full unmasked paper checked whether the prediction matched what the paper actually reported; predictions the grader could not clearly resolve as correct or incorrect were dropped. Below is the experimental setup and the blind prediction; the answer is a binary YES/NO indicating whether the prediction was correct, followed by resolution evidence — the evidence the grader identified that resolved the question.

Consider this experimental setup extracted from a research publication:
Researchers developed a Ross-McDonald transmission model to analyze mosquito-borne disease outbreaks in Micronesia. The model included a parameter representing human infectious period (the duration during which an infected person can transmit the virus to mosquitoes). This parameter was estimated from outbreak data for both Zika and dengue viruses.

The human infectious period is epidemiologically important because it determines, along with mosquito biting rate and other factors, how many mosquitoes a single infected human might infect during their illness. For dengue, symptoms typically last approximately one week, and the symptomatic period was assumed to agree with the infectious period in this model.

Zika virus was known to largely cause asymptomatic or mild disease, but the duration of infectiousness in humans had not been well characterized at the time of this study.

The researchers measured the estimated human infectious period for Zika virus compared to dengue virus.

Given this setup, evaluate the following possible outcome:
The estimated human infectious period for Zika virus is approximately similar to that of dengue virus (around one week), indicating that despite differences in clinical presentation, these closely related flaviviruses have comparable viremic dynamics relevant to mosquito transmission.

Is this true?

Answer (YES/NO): YES